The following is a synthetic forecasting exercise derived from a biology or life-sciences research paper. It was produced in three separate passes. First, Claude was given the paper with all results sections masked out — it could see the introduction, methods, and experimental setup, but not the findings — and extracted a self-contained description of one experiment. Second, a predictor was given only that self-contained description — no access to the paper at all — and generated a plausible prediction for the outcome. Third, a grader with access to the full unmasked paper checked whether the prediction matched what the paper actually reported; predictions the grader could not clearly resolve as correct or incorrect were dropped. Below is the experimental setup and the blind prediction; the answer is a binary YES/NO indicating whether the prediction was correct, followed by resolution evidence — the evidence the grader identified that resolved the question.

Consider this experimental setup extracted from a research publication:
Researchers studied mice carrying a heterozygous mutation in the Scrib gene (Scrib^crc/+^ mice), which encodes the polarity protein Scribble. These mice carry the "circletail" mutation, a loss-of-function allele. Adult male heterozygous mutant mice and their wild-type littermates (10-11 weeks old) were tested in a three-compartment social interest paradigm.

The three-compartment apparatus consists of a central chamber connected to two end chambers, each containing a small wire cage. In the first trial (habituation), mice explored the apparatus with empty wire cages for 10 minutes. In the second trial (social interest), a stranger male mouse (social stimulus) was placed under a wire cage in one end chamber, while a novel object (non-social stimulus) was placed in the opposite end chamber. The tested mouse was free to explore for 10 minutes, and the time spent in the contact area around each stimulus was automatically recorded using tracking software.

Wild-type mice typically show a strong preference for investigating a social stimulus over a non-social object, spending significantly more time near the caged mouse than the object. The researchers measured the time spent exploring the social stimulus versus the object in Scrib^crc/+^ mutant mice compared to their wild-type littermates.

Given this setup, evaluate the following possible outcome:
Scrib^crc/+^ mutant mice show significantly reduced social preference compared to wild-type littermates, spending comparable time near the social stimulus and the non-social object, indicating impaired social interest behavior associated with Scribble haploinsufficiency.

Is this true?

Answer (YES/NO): YES